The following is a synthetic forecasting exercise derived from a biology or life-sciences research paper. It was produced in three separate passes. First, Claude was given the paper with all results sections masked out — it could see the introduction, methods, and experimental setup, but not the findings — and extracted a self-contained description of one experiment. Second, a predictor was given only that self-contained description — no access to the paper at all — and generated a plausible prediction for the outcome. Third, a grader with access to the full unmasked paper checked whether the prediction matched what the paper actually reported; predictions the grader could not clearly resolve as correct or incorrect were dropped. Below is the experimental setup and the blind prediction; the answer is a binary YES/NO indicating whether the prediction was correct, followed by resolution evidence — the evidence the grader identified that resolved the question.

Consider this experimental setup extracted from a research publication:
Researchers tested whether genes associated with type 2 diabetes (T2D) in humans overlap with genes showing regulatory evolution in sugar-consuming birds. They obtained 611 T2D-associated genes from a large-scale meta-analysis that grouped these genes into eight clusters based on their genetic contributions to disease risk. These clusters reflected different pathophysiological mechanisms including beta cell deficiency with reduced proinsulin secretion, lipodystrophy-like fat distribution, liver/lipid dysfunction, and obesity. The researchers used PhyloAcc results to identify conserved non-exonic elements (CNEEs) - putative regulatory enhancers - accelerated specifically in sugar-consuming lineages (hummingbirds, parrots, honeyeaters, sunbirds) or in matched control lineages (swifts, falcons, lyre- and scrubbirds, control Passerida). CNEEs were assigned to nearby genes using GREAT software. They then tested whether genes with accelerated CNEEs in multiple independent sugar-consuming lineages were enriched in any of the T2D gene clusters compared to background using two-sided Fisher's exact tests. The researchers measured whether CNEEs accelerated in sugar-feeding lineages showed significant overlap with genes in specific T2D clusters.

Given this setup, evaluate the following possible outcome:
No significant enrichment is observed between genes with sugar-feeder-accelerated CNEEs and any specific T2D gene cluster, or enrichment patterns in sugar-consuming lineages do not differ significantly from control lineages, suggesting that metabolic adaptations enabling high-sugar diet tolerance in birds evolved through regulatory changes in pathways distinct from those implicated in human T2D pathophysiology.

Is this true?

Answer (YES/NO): NO